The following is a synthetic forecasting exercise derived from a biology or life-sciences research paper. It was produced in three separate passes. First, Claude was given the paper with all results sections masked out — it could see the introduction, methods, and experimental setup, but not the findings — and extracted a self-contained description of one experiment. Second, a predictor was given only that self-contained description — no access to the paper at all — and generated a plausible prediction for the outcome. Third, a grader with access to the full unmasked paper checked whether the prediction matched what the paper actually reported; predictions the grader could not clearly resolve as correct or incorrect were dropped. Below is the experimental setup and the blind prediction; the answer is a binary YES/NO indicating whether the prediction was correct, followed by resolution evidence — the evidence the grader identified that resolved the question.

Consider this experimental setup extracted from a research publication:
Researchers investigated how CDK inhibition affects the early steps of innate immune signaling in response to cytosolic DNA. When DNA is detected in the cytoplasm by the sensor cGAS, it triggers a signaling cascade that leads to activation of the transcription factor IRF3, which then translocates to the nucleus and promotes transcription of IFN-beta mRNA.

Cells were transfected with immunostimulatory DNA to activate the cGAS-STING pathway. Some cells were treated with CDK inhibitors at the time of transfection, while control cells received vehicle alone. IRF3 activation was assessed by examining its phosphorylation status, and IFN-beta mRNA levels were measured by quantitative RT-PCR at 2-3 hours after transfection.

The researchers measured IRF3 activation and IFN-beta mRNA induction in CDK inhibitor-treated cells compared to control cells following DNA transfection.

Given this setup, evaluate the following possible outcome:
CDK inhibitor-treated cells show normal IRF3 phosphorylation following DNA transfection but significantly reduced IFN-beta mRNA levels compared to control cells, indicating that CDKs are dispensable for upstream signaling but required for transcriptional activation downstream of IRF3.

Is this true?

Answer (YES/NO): NO